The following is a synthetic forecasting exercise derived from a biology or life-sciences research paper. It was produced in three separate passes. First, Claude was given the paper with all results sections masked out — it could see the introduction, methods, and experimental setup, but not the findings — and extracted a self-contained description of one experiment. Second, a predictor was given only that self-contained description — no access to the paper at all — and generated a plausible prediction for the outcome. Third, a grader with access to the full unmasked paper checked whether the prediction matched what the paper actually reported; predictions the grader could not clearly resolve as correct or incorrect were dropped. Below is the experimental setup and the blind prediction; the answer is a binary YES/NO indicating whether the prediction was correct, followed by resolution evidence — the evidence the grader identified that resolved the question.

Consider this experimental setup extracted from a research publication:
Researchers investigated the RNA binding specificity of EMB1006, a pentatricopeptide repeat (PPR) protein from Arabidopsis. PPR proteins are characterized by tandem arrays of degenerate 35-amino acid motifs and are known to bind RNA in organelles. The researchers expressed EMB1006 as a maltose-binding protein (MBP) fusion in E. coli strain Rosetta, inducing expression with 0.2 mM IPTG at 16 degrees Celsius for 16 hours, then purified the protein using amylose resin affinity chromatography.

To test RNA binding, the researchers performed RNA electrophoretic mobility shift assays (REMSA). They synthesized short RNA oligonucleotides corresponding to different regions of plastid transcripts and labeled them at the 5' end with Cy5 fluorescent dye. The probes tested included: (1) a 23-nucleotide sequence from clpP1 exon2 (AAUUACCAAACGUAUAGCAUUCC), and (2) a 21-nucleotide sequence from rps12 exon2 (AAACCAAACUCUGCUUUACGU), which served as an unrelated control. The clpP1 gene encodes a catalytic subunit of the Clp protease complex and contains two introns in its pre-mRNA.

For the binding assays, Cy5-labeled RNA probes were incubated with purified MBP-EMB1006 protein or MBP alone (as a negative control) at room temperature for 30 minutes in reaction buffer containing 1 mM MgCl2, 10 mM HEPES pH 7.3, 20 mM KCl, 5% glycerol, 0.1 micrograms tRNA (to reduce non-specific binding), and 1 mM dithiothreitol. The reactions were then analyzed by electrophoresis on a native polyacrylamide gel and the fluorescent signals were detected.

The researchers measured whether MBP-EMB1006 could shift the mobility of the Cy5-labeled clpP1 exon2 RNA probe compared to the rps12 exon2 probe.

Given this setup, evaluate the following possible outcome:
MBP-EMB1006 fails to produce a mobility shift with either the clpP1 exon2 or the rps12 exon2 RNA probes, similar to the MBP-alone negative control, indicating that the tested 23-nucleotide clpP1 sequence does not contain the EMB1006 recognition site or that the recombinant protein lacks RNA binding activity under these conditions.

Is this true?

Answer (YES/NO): NO